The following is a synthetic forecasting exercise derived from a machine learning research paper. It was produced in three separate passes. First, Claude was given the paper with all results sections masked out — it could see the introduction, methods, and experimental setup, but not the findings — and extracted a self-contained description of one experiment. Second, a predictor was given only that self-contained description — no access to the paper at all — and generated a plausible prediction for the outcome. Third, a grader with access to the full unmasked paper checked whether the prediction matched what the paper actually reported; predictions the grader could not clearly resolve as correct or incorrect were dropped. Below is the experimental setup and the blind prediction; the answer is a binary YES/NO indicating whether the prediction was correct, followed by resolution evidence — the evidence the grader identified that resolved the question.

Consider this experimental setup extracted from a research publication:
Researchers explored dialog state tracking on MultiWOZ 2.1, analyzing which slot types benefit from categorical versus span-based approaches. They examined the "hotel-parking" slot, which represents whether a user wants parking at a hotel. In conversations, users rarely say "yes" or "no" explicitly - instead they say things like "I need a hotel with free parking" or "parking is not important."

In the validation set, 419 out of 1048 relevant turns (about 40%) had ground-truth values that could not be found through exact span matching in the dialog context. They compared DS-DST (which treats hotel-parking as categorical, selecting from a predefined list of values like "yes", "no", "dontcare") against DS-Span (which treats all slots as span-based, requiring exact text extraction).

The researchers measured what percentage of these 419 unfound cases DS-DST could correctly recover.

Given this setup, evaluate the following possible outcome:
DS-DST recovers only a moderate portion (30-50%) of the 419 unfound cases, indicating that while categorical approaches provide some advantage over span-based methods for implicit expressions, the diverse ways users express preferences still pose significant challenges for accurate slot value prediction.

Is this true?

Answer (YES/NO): NO